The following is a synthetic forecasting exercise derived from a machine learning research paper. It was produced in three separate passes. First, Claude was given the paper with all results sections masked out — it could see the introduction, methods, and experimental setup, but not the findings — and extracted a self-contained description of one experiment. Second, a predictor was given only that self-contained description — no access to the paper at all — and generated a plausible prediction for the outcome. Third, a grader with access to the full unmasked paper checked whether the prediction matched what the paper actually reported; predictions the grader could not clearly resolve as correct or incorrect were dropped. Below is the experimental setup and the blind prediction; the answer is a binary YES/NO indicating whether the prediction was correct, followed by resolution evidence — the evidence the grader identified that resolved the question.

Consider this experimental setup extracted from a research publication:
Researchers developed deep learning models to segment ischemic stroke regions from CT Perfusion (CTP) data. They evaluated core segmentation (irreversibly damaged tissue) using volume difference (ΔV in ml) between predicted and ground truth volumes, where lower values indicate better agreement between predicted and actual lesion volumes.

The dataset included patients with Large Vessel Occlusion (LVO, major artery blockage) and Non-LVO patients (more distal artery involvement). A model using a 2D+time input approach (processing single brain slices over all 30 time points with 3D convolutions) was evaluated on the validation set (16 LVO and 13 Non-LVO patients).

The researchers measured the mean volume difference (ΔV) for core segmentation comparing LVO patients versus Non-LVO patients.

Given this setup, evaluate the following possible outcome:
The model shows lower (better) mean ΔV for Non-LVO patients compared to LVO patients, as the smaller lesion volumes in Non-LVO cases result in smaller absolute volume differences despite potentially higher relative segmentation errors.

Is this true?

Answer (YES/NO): YES